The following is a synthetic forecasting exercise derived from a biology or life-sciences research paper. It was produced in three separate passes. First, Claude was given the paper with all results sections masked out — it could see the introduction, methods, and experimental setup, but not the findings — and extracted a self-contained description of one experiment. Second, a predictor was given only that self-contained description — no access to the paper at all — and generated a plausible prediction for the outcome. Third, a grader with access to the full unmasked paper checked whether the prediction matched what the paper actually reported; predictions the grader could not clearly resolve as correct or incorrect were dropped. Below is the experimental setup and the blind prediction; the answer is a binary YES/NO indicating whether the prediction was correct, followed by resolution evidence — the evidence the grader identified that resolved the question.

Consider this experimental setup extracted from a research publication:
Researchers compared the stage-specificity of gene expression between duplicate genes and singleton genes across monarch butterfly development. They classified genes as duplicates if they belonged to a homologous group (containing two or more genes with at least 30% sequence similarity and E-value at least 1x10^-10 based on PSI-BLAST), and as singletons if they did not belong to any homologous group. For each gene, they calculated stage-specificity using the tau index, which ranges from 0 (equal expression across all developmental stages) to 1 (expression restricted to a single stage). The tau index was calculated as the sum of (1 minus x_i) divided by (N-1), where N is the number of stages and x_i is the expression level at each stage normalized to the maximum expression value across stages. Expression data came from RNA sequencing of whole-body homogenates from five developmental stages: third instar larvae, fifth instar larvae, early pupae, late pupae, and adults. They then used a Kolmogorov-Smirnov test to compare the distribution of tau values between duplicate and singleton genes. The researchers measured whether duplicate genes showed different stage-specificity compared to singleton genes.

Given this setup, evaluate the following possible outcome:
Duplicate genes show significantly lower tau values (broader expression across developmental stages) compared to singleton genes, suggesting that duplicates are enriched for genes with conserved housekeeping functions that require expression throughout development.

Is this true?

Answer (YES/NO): NO